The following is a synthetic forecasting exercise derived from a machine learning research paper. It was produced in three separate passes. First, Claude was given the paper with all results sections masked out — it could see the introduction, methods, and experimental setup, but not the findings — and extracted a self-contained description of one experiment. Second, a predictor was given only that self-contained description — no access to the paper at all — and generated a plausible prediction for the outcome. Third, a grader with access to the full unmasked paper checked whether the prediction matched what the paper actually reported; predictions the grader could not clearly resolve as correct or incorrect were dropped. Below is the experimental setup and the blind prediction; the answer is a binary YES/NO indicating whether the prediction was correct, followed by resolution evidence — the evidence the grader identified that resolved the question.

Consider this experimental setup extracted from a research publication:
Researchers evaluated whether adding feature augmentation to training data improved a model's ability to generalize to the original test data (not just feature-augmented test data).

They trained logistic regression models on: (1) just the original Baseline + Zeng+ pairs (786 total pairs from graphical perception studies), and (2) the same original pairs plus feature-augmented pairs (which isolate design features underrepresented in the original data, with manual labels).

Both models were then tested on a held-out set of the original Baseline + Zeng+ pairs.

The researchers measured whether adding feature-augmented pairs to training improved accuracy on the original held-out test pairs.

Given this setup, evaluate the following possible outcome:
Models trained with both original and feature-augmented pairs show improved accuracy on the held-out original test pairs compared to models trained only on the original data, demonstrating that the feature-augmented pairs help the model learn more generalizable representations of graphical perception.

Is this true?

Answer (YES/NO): YES